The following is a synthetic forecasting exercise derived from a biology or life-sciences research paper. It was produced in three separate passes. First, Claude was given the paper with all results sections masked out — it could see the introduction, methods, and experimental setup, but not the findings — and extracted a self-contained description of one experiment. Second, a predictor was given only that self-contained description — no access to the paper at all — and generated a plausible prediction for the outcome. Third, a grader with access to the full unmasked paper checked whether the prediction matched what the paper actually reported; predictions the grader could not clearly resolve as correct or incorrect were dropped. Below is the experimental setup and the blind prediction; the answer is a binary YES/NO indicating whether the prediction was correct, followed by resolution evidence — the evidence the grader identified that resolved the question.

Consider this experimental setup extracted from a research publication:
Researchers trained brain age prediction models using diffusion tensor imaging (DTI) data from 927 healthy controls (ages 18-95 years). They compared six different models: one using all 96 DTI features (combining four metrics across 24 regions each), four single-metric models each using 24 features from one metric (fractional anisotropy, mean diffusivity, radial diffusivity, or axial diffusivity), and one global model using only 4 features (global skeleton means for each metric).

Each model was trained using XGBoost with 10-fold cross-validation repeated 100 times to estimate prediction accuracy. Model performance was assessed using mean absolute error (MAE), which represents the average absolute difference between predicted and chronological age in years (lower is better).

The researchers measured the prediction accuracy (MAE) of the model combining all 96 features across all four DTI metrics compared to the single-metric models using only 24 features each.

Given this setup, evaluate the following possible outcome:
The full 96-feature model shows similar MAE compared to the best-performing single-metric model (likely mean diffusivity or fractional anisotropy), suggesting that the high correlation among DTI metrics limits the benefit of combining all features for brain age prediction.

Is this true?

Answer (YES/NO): NO